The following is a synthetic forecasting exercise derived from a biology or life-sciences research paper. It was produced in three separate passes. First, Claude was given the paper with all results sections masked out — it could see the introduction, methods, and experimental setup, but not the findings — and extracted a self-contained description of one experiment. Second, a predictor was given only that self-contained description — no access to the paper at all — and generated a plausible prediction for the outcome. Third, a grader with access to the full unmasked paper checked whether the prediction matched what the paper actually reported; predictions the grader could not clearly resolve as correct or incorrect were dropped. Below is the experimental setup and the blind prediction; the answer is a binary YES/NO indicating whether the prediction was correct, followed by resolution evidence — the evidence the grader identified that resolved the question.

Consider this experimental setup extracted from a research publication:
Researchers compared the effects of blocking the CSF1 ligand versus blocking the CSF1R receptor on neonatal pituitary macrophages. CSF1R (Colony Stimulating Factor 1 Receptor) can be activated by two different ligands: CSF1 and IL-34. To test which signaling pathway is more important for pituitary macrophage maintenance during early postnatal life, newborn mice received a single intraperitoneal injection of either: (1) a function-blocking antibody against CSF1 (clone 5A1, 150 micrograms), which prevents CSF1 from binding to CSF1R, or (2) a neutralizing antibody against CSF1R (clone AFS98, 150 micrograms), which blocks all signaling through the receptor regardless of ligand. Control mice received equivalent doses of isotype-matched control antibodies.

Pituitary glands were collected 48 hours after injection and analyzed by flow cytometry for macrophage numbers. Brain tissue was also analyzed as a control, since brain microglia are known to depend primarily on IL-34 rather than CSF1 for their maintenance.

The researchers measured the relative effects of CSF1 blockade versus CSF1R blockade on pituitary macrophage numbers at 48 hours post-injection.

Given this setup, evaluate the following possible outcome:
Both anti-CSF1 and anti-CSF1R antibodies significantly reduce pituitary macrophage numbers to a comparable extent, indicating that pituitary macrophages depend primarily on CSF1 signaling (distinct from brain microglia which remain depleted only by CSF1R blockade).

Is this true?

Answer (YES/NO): YES